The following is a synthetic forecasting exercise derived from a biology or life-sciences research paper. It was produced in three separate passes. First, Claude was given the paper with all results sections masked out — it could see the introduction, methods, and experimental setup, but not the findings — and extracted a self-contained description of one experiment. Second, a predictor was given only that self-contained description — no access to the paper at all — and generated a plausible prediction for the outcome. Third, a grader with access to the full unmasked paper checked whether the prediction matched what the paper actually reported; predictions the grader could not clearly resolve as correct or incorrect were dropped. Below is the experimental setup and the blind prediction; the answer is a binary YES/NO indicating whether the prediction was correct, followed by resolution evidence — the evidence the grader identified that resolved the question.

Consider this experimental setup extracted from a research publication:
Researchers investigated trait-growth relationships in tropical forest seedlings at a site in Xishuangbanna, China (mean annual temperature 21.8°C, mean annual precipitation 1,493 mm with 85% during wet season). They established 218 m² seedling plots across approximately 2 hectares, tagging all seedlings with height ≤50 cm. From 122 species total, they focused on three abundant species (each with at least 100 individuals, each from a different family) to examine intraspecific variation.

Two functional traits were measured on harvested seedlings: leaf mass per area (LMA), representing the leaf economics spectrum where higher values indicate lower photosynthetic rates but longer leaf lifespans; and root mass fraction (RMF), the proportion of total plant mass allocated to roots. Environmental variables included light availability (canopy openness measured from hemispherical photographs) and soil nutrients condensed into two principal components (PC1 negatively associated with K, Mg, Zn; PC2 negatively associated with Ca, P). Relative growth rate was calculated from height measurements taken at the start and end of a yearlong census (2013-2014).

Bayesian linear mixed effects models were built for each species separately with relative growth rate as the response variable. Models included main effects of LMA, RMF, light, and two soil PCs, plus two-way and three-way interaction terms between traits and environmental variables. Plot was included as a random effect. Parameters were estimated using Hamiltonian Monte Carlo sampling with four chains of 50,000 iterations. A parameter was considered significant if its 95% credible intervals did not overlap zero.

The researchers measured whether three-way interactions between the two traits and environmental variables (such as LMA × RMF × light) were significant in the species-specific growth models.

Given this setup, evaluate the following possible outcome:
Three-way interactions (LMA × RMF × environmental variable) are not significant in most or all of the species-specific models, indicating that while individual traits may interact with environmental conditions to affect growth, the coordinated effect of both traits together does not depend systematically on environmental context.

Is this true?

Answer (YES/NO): NO